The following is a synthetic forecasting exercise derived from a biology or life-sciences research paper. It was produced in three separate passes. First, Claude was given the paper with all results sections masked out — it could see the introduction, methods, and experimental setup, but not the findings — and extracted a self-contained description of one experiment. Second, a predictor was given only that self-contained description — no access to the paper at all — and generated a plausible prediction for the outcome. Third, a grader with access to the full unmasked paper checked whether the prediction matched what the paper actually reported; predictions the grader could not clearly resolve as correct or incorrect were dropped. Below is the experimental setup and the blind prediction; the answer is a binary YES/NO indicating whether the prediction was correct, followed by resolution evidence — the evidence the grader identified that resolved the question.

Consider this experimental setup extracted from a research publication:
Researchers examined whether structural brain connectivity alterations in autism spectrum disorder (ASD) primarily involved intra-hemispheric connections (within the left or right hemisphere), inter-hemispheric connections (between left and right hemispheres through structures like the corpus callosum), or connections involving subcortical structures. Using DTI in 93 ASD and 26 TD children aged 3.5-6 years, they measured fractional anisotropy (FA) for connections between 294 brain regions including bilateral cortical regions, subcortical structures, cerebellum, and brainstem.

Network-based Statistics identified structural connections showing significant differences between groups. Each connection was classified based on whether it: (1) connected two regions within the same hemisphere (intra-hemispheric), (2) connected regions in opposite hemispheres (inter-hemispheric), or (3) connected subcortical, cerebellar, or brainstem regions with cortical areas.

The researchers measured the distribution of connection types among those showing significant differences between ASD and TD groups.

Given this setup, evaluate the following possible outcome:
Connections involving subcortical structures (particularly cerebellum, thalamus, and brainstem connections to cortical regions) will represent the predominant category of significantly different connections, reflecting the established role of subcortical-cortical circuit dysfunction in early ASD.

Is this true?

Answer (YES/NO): NO